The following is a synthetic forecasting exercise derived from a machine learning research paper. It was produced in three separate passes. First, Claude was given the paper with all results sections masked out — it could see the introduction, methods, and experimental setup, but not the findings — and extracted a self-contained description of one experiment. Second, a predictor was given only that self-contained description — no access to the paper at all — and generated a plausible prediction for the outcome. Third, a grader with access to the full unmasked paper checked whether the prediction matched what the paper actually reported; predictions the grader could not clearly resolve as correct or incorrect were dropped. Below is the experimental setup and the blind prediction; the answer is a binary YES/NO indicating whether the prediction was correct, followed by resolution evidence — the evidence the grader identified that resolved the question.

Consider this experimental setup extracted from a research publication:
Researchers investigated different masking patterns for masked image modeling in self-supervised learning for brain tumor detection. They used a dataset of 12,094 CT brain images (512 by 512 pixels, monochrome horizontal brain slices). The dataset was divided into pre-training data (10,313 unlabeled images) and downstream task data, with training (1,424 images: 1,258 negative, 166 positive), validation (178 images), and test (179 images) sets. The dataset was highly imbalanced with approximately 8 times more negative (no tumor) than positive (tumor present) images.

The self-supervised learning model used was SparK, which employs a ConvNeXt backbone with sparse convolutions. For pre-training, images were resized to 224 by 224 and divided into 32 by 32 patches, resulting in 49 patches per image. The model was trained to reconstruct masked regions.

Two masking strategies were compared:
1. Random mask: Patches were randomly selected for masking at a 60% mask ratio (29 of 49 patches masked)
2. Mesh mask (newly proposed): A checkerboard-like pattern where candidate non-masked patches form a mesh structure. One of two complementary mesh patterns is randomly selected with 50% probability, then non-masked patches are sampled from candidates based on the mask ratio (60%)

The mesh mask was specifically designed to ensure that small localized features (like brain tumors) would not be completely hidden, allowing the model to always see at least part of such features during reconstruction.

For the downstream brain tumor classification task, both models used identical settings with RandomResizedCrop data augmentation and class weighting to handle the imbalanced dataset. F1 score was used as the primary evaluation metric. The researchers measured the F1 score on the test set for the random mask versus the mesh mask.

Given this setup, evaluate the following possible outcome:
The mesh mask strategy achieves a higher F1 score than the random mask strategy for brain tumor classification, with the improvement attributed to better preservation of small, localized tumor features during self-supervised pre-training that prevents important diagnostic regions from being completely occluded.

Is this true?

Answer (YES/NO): NO